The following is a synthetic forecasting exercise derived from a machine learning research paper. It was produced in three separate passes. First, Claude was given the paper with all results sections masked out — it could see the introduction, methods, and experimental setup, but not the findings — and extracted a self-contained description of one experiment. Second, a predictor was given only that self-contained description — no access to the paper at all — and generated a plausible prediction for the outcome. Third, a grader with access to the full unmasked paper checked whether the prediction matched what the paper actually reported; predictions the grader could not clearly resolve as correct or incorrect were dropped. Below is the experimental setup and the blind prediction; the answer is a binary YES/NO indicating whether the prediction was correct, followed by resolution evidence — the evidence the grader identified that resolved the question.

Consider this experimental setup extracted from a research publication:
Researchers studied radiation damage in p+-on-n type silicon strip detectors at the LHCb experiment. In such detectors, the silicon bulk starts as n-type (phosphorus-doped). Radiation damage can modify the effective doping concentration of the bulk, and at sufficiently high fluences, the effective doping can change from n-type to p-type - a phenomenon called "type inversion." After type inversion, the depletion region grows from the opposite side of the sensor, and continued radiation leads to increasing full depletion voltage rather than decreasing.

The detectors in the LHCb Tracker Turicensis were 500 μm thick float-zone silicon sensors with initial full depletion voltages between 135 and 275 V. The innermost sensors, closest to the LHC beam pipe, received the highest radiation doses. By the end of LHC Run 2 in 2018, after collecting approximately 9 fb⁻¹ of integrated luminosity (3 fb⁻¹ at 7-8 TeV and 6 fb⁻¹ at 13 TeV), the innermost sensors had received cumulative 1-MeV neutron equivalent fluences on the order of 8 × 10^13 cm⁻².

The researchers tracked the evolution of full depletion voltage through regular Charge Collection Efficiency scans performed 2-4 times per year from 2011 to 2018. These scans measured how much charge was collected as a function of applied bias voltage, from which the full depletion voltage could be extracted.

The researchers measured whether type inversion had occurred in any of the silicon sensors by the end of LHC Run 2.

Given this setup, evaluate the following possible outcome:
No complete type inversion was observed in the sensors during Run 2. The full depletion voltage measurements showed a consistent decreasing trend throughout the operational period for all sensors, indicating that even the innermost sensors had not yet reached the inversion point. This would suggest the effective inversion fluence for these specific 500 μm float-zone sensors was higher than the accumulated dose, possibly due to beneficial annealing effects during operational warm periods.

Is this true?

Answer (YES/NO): YES